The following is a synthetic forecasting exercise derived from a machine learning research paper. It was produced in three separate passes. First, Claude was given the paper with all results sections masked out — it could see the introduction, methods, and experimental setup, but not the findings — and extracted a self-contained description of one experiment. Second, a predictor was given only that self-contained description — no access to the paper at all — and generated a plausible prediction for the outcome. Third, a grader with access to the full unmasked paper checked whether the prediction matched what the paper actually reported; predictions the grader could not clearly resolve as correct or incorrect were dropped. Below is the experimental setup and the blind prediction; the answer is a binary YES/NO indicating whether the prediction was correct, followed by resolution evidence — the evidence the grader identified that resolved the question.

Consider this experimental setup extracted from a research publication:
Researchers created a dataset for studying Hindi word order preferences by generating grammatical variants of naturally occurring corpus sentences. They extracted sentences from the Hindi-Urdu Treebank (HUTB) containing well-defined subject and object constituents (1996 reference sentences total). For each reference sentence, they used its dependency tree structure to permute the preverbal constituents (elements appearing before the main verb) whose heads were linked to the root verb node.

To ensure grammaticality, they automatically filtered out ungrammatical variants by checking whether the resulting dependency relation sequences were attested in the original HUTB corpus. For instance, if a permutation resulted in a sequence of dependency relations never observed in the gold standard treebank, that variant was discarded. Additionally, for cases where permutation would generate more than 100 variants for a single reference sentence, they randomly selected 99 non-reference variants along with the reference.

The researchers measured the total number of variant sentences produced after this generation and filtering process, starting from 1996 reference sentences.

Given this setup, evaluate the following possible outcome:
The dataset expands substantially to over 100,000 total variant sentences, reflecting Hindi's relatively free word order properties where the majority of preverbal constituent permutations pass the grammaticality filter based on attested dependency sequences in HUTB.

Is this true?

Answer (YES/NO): NO